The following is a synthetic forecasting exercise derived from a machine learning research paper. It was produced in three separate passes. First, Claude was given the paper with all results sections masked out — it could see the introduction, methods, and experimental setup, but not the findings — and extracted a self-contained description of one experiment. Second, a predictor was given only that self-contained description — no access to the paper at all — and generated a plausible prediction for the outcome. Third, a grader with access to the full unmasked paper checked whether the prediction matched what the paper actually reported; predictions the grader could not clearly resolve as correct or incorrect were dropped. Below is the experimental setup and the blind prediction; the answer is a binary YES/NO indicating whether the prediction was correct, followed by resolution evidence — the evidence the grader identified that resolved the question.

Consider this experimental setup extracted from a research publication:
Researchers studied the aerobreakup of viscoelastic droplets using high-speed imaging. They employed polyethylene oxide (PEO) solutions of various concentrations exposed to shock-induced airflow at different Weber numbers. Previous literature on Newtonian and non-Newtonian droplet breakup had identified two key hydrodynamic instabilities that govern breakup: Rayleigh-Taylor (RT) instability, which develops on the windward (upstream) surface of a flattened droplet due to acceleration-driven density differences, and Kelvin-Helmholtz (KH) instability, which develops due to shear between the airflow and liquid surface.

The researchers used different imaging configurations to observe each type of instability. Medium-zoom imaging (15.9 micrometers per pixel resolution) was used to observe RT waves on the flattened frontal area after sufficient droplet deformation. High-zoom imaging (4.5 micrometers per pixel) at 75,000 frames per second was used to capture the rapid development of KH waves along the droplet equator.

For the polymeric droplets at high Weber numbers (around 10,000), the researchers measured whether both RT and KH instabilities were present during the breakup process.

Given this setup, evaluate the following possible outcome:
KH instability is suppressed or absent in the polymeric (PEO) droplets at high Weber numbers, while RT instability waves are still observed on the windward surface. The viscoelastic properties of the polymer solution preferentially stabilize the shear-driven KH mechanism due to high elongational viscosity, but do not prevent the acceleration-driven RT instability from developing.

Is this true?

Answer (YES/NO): NO